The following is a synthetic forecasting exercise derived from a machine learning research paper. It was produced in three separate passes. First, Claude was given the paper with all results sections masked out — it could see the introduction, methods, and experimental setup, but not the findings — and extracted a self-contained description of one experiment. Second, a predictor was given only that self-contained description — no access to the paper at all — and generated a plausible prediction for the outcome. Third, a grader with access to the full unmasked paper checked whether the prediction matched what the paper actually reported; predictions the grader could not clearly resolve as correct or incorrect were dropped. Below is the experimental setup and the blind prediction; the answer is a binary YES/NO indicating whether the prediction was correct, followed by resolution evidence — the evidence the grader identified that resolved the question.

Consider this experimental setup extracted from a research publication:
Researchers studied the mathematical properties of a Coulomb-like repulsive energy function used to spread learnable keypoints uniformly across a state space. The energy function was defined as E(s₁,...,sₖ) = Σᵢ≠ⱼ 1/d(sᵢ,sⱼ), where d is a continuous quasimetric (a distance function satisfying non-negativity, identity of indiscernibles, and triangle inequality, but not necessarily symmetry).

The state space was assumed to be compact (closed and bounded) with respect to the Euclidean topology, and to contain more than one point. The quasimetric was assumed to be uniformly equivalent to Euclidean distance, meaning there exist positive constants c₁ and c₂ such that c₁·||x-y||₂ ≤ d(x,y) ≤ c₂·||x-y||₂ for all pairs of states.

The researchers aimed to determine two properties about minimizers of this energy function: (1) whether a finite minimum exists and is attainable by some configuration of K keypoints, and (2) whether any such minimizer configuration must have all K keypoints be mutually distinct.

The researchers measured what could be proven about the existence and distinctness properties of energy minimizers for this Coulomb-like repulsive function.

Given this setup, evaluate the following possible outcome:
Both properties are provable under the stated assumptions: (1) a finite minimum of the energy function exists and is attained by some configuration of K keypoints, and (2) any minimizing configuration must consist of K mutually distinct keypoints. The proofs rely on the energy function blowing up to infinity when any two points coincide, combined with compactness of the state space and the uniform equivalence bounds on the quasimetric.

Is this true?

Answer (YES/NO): YES